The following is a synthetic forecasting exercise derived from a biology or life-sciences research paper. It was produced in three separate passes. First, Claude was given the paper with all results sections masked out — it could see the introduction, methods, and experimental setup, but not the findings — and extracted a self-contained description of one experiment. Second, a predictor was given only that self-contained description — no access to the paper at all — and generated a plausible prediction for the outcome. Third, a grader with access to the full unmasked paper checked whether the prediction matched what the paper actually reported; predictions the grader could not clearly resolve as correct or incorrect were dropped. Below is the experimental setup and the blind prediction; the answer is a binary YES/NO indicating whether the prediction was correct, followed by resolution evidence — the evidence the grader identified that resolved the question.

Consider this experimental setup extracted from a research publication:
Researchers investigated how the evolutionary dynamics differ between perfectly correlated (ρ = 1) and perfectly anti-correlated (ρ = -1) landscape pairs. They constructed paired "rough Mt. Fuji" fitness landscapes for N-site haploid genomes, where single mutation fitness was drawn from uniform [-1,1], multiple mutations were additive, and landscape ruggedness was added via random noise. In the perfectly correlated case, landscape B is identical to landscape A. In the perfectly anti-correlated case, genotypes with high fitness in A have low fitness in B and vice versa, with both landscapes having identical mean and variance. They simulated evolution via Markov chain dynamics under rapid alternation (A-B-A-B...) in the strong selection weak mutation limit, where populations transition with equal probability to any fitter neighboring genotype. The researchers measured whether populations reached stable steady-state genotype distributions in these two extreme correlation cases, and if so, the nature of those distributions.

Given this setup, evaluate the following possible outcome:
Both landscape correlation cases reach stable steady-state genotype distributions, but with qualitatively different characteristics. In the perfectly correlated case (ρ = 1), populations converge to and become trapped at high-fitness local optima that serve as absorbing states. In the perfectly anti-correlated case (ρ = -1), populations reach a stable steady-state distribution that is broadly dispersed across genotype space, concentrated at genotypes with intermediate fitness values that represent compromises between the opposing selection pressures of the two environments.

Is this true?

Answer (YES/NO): NO